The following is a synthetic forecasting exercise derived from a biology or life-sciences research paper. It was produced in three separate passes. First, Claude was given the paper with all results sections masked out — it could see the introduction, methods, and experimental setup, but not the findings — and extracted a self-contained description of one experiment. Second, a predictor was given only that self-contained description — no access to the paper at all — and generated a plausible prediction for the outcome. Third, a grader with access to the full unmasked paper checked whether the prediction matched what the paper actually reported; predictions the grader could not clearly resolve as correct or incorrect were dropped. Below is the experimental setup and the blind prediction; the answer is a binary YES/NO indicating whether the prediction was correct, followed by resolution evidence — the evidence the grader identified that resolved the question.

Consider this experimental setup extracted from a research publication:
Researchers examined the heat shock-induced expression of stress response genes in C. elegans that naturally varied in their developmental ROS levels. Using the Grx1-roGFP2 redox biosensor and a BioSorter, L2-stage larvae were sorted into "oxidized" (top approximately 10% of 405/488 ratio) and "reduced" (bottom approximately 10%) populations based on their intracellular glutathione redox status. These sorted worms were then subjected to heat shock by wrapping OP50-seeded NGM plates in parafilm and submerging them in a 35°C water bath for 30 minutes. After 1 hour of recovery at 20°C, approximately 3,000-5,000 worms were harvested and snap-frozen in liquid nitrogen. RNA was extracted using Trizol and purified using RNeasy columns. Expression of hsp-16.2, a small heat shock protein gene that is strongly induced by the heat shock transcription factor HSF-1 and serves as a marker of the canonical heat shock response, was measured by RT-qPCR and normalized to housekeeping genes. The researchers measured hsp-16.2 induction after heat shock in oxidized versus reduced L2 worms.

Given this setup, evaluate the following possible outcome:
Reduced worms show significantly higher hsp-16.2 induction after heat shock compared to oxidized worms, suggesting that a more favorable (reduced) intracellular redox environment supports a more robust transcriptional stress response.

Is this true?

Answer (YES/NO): NO